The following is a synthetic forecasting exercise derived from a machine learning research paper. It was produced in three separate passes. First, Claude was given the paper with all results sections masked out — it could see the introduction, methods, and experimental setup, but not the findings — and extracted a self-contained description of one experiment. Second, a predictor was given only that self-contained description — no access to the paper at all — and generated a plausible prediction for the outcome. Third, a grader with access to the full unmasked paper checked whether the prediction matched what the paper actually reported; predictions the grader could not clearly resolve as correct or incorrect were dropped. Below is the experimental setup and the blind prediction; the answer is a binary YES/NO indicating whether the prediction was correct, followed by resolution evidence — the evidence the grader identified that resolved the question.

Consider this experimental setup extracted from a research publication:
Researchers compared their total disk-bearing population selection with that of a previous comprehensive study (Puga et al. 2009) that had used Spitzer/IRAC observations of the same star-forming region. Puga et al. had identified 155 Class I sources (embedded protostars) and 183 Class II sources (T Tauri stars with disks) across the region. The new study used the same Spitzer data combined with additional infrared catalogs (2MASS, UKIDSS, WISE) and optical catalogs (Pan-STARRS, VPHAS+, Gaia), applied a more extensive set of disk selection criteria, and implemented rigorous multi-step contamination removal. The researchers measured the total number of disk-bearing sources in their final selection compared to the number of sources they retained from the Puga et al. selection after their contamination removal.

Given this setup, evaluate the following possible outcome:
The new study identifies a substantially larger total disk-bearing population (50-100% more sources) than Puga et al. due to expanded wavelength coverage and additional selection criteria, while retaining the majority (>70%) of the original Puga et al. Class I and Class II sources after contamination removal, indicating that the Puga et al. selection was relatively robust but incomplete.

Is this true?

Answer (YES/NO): YES